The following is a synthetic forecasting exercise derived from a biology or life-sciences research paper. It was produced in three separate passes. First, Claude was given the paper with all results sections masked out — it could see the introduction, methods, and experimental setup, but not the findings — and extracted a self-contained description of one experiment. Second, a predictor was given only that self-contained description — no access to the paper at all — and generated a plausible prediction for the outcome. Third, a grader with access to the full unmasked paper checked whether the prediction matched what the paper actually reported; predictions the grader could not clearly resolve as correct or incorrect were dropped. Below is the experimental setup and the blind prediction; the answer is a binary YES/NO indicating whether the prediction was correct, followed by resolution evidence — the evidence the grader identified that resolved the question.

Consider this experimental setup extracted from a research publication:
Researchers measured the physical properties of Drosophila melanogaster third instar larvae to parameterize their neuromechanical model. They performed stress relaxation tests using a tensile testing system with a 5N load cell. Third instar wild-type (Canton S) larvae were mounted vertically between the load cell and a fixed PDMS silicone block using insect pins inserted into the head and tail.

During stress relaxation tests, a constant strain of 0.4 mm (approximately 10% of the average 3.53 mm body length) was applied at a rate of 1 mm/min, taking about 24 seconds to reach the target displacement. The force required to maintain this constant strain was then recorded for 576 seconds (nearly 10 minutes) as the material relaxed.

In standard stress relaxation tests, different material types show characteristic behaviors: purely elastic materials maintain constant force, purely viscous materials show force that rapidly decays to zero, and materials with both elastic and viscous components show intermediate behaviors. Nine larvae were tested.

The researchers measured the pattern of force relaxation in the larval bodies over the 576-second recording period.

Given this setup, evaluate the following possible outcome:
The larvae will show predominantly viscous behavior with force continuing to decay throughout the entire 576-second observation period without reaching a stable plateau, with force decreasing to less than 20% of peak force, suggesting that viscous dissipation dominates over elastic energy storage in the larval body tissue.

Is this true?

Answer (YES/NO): NO